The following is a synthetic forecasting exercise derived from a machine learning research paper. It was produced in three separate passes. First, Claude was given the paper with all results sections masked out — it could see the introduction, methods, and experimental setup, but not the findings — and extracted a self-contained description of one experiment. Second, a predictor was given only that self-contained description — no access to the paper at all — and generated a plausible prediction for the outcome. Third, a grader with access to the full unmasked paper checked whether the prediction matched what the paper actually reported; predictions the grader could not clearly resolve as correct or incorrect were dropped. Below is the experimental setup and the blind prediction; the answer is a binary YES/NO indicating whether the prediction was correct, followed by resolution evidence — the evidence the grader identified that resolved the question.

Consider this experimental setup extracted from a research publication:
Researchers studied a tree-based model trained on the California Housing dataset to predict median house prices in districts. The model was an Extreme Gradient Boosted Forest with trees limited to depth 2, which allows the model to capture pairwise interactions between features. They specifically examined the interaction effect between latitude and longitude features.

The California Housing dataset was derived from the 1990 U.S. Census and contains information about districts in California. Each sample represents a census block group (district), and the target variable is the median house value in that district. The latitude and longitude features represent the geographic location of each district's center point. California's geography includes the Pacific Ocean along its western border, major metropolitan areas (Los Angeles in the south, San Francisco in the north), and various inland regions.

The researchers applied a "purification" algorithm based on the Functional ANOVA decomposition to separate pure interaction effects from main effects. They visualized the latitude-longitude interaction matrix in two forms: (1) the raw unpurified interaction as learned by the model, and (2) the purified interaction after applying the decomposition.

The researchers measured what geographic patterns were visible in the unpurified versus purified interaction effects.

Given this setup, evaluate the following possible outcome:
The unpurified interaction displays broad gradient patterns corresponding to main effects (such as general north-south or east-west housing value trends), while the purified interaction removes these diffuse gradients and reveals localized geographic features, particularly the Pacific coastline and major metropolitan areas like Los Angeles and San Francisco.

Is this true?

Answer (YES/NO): NO